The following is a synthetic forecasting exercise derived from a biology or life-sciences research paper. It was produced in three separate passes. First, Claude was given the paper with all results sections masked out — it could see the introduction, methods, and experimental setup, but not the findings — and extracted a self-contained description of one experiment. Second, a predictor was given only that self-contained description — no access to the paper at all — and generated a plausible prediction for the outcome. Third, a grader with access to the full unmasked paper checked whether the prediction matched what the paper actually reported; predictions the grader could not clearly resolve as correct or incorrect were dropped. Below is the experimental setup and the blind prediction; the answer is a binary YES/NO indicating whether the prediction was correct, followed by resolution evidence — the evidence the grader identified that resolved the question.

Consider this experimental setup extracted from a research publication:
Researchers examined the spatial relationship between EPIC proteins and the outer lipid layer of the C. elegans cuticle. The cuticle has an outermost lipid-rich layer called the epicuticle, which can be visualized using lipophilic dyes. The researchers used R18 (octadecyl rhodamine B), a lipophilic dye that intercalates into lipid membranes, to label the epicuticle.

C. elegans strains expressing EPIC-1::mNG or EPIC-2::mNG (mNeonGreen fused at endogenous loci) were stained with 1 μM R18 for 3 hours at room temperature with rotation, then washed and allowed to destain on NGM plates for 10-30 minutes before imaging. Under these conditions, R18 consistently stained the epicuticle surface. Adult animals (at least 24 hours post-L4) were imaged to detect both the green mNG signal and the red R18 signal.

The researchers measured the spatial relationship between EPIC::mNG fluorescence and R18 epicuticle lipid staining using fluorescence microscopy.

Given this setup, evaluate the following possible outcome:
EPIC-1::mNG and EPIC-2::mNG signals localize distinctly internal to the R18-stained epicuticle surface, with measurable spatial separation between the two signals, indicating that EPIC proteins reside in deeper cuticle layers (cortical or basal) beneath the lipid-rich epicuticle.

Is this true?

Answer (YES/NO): NO